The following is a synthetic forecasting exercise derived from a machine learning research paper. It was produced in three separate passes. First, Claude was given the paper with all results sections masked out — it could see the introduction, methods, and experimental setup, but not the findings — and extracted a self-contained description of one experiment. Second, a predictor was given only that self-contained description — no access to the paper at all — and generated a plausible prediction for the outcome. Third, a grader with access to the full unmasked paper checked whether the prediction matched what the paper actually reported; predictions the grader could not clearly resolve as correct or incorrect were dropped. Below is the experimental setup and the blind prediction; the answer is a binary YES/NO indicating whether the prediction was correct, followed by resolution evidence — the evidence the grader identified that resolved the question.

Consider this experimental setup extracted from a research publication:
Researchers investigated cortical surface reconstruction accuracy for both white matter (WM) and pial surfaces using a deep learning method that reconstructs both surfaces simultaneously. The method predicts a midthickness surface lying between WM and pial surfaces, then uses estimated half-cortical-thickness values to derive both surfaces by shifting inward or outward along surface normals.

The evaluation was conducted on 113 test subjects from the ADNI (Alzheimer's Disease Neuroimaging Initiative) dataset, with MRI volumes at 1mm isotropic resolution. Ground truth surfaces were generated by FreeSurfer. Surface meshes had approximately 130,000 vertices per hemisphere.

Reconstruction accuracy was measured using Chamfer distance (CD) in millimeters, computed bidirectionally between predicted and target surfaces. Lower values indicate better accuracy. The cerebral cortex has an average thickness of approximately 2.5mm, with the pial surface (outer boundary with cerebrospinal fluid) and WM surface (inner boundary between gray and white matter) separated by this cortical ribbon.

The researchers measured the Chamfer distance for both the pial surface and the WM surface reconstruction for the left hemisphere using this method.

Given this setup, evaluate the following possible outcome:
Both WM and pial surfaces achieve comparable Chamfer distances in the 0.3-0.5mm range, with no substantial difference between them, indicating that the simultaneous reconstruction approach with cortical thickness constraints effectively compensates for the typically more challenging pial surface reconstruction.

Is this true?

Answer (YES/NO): NO